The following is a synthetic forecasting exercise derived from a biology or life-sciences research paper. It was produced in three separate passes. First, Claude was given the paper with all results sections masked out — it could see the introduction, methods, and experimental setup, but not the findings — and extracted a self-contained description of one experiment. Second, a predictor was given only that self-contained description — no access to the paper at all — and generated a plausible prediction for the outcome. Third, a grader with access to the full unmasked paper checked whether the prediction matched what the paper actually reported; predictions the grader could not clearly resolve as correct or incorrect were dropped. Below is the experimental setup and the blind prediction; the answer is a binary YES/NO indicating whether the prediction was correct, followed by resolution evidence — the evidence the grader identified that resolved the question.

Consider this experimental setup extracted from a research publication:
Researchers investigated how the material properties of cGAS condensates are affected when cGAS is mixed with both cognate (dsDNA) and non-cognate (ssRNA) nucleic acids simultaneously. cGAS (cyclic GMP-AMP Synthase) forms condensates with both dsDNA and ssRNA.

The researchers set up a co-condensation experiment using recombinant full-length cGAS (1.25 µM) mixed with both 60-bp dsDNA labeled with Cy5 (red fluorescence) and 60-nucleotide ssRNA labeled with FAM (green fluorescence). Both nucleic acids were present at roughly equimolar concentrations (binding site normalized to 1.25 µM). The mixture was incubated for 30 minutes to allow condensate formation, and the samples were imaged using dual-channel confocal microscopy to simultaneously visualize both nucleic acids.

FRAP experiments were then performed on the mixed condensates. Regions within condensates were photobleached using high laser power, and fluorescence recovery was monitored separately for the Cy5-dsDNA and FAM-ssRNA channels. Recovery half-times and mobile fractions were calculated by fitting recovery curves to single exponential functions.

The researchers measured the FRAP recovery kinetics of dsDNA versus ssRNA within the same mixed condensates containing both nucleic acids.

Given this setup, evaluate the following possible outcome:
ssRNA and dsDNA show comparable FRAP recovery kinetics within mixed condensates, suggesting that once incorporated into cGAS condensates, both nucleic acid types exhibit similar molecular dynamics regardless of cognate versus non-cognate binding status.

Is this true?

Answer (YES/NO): NO